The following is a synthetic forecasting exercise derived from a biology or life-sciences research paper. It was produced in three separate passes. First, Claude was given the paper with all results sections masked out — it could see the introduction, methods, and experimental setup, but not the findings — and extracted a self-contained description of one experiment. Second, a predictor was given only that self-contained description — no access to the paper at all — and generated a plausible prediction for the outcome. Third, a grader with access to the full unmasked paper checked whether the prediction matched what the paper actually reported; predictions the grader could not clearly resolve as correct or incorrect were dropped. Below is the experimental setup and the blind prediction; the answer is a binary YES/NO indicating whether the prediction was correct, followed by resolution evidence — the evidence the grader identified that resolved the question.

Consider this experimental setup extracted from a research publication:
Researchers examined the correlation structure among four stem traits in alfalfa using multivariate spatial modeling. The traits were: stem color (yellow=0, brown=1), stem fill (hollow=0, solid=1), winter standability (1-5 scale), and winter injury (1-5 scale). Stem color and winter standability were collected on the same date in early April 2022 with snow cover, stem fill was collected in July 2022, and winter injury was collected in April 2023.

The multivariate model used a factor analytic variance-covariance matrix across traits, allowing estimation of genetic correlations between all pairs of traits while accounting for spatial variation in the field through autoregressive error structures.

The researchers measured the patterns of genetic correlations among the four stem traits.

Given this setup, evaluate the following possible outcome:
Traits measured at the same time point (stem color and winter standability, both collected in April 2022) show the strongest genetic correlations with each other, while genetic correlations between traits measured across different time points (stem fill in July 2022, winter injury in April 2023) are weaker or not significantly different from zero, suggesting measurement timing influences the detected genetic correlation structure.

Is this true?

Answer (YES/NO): NO